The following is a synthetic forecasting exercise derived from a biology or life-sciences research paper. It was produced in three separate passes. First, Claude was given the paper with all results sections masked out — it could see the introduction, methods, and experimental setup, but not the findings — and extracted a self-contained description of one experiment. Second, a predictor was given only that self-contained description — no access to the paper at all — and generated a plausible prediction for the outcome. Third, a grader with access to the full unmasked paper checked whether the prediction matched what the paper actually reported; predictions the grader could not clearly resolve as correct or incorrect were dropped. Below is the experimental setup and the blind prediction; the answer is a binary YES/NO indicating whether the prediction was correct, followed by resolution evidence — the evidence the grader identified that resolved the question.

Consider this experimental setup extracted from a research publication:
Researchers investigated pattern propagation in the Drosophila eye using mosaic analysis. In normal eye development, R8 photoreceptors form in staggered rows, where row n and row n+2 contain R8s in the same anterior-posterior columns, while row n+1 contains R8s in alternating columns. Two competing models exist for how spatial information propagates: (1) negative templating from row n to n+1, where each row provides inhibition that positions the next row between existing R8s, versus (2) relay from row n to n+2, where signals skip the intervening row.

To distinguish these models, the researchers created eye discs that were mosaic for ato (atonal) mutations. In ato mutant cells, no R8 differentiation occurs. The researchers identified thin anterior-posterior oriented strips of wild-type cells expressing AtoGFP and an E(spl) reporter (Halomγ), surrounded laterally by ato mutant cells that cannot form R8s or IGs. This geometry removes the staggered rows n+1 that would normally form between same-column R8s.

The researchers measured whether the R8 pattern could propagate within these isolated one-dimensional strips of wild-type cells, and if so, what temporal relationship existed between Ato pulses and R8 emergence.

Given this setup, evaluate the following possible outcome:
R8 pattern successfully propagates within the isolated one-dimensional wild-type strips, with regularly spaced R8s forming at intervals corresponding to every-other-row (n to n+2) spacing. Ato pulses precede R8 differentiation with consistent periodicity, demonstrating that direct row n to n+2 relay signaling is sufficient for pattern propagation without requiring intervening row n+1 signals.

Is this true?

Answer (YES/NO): YES